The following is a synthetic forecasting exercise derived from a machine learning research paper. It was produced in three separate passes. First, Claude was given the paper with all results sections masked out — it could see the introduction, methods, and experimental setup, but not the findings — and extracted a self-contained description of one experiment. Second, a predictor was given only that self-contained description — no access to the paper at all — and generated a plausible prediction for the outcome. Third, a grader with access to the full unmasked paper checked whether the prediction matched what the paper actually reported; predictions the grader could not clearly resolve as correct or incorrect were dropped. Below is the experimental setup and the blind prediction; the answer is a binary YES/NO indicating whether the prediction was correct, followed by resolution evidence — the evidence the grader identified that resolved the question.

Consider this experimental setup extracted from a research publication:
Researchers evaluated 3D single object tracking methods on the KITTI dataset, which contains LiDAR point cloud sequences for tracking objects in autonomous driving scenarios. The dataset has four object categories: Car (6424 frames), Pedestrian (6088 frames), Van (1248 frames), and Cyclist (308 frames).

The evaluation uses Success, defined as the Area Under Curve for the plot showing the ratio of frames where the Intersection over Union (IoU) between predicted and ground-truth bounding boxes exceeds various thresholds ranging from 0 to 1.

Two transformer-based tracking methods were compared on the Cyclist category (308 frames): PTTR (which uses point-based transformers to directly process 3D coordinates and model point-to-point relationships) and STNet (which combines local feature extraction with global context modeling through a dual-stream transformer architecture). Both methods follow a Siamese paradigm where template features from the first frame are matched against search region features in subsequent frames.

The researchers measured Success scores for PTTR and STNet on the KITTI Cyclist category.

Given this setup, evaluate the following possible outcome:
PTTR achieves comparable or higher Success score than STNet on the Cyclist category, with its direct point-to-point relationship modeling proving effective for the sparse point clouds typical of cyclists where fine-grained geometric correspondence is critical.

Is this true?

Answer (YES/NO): NO